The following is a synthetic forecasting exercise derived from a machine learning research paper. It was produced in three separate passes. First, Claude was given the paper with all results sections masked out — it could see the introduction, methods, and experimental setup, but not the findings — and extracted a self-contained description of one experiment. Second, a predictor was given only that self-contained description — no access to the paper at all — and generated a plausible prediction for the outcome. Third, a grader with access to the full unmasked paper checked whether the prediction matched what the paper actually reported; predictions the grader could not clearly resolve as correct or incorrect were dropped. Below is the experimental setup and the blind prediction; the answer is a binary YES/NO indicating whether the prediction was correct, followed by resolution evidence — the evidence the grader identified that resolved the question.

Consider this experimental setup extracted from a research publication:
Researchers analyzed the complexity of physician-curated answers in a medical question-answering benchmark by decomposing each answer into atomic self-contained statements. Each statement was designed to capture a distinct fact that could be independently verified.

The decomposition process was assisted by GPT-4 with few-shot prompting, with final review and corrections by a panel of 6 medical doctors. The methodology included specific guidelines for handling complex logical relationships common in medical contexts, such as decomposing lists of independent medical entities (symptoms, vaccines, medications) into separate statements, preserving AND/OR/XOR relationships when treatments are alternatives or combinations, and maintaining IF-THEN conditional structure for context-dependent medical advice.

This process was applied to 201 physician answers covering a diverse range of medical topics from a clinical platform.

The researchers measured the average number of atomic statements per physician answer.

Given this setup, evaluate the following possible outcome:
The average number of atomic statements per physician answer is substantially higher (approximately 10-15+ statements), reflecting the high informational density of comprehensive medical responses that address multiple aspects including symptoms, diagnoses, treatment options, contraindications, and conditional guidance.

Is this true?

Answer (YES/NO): NO